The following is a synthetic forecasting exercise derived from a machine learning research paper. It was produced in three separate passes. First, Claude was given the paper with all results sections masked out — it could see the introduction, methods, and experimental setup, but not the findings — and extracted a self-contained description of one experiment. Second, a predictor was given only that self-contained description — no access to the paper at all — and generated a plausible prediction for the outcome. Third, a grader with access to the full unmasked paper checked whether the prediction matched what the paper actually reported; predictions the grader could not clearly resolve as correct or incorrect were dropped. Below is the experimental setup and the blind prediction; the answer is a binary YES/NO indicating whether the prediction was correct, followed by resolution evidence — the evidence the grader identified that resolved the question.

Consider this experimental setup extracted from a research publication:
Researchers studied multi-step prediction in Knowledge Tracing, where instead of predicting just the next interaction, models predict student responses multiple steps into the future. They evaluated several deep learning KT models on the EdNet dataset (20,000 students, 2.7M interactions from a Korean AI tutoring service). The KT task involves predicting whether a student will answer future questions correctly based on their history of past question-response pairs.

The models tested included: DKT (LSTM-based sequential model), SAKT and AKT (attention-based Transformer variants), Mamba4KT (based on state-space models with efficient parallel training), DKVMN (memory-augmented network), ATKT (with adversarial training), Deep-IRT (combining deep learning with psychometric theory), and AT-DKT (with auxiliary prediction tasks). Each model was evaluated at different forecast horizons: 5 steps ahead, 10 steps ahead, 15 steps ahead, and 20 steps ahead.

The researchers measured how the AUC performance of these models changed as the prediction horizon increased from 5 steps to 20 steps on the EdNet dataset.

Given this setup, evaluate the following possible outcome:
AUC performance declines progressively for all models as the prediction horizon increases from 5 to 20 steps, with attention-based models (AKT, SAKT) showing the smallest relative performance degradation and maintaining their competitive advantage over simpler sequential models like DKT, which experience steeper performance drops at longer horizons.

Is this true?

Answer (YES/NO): NO